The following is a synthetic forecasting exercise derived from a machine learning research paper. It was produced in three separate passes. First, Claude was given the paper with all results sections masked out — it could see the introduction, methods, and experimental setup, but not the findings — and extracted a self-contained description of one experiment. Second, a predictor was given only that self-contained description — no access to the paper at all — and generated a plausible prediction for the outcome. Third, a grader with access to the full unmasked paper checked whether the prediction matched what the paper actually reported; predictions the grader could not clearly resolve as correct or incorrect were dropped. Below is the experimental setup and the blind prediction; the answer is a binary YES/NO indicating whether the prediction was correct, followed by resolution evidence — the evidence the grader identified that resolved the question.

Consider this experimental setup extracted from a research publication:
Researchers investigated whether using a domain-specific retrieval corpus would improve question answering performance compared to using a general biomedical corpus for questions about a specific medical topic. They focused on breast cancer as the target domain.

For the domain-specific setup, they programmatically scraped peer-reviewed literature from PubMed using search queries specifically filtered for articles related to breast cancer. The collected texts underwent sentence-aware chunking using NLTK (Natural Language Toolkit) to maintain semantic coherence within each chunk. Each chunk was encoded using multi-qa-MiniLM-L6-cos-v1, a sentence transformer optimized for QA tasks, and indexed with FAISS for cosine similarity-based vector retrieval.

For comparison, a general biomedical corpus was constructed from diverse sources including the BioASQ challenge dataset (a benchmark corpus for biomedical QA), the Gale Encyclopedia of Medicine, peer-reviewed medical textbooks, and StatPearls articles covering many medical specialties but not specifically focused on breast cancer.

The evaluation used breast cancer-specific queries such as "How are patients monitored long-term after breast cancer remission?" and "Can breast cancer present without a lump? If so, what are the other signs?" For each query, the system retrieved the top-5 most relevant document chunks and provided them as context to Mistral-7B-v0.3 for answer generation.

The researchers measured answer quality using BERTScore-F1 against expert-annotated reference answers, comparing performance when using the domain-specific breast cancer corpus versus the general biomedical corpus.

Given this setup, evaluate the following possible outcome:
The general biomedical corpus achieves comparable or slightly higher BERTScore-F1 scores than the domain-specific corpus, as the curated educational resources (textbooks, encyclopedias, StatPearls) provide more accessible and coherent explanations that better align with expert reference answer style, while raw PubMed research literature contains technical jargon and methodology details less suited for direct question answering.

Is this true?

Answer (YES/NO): NO